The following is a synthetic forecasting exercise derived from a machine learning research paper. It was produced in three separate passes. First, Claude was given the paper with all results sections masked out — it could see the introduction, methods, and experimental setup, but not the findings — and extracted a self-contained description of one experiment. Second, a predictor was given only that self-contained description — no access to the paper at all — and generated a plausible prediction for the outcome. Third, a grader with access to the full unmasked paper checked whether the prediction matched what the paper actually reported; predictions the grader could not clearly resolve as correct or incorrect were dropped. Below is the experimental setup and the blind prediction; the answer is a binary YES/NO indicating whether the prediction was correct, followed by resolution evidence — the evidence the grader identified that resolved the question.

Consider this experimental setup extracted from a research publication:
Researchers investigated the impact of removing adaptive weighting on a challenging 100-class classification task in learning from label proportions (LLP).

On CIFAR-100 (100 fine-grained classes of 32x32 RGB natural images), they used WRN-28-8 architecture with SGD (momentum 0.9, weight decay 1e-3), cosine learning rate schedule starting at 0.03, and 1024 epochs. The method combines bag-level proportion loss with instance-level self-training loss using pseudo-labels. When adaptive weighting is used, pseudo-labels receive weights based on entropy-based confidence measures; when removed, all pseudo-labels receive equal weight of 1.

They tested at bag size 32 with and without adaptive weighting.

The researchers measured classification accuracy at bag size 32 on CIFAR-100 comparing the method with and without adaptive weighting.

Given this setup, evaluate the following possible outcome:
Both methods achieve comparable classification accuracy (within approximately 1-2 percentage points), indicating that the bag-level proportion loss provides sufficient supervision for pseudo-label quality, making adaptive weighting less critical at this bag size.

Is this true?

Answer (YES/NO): NO